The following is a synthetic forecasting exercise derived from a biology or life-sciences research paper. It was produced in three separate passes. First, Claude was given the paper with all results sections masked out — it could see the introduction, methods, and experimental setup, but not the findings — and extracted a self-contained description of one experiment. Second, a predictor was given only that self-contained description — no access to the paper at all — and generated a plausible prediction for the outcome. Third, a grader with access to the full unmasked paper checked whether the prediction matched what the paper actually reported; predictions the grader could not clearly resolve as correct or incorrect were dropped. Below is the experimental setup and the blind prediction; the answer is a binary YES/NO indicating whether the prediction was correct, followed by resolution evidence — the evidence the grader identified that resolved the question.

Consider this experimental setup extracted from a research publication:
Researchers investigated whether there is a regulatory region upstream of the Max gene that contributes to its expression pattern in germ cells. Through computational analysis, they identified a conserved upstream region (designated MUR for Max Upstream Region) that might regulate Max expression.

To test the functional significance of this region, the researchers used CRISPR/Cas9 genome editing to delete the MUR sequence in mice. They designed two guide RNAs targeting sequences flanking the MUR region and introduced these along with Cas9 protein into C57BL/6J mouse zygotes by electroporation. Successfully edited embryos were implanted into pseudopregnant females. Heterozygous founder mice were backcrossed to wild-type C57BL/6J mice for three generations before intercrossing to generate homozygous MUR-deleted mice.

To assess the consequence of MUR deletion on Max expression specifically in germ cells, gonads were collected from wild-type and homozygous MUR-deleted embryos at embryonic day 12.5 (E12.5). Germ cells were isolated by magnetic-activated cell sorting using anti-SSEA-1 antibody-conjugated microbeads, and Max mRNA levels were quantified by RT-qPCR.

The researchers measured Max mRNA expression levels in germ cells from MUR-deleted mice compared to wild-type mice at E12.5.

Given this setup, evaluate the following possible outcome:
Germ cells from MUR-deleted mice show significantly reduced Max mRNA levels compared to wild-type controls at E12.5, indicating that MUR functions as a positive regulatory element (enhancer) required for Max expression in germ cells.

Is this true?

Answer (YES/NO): YES